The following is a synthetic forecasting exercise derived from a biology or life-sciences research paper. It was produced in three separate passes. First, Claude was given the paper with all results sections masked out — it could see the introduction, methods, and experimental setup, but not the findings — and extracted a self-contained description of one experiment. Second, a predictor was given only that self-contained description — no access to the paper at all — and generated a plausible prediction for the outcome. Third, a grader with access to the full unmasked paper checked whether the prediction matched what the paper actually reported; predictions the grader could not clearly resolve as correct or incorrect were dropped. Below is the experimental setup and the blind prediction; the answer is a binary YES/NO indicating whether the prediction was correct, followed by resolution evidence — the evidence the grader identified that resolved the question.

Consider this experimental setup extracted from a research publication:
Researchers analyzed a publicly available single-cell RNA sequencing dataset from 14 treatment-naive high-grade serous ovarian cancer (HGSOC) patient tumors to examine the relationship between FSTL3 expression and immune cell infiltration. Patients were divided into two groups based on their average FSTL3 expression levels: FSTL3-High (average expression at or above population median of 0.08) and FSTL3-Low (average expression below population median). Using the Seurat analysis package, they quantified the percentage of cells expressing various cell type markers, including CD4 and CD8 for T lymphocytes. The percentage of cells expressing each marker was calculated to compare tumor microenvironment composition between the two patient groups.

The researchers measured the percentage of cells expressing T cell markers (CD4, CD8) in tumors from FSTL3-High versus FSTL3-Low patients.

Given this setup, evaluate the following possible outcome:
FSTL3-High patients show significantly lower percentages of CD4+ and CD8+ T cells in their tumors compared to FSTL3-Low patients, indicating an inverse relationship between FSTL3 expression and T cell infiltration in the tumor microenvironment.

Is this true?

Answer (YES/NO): YES